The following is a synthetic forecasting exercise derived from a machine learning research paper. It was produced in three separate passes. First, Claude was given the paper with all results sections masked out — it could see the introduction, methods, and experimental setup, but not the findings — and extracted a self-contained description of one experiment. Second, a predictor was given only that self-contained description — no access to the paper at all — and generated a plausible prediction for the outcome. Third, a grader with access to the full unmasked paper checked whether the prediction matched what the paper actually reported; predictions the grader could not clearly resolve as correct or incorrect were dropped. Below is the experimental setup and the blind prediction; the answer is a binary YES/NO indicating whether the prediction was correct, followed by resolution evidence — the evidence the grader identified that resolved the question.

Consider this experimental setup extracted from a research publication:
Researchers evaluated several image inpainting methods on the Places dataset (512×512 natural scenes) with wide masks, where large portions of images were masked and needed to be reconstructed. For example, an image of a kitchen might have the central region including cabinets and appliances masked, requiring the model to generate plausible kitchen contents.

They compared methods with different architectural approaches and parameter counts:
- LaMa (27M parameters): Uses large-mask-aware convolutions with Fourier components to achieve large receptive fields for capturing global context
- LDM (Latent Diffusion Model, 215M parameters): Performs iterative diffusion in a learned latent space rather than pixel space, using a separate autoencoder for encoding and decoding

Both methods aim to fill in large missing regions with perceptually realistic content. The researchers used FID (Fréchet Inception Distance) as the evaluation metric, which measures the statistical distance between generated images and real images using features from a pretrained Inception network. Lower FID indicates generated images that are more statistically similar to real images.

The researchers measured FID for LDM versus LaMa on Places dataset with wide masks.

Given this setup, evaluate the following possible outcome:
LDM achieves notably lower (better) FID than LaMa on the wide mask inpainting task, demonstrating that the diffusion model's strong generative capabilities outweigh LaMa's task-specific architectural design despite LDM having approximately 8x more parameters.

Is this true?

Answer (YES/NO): NO